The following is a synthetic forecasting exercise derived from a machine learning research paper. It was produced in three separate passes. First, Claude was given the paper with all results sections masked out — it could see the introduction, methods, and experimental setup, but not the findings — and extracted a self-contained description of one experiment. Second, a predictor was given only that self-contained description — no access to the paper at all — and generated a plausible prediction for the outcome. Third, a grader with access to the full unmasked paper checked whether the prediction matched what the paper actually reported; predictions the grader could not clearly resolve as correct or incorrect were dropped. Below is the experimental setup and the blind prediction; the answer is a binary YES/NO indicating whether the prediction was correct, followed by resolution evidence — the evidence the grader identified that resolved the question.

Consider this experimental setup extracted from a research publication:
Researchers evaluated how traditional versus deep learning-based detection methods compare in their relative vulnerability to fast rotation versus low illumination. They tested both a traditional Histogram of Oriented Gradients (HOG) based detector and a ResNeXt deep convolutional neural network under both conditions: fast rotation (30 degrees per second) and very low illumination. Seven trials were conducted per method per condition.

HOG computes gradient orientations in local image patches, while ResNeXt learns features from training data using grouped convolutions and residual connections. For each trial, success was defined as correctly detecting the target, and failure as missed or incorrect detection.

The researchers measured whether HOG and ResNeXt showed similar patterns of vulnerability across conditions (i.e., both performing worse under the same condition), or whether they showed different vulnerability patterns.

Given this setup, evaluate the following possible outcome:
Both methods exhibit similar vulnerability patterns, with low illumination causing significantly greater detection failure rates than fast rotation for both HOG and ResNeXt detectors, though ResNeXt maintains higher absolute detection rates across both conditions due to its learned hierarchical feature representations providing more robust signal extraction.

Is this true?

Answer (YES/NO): YES